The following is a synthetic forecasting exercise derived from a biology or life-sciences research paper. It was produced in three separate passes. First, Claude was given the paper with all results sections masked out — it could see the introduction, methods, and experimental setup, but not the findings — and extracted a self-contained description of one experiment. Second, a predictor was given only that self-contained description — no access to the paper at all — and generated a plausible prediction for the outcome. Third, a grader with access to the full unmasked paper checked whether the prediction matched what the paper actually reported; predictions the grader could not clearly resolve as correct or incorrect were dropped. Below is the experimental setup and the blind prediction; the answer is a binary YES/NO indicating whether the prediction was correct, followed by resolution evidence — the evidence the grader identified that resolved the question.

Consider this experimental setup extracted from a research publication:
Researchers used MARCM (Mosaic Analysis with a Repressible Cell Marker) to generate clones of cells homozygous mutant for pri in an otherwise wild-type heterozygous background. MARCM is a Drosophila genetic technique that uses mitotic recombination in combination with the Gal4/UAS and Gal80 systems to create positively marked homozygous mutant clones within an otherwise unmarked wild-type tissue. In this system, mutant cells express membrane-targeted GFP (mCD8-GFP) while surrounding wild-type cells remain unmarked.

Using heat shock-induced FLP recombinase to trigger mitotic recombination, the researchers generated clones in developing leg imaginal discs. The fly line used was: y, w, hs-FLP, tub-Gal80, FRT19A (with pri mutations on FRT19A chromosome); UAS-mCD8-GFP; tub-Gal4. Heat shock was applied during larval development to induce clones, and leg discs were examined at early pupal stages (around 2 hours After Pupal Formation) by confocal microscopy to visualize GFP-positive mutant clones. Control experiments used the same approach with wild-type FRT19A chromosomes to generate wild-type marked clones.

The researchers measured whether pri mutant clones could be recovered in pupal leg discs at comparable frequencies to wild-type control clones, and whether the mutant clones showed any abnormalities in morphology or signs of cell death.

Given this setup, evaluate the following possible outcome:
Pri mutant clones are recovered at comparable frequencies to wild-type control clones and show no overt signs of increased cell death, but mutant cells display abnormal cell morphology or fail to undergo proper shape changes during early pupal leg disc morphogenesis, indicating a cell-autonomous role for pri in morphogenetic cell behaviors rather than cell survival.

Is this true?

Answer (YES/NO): NO